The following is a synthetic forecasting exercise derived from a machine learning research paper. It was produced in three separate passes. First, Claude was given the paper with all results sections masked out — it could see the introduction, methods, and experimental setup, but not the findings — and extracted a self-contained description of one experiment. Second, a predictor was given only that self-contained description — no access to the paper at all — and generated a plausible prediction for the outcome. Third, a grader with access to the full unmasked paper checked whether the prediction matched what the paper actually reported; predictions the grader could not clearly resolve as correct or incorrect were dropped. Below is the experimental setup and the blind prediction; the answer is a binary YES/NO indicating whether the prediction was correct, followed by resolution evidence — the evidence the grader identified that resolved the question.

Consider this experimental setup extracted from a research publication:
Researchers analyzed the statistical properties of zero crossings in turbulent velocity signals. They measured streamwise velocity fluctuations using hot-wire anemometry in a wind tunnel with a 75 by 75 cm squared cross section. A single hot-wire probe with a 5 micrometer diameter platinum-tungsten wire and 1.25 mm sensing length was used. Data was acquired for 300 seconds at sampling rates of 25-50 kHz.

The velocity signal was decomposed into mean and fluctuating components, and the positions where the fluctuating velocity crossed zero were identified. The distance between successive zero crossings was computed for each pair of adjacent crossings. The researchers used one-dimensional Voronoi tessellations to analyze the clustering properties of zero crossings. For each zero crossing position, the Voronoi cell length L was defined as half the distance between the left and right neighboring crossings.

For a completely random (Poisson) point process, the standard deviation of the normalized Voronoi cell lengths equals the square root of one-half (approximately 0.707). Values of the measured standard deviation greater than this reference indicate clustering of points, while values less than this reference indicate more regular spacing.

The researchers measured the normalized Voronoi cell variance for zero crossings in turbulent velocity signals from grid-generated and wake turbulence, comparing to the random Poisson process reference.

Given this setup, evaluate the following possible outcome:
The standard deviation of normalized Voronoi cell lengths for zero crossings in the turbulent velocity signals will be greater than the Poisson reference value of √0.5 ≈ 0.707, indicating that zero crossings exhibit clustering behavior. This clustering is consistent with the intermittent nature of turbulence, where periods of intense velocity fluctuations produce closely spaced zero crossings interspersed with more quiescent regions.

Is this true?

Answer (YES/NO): YES